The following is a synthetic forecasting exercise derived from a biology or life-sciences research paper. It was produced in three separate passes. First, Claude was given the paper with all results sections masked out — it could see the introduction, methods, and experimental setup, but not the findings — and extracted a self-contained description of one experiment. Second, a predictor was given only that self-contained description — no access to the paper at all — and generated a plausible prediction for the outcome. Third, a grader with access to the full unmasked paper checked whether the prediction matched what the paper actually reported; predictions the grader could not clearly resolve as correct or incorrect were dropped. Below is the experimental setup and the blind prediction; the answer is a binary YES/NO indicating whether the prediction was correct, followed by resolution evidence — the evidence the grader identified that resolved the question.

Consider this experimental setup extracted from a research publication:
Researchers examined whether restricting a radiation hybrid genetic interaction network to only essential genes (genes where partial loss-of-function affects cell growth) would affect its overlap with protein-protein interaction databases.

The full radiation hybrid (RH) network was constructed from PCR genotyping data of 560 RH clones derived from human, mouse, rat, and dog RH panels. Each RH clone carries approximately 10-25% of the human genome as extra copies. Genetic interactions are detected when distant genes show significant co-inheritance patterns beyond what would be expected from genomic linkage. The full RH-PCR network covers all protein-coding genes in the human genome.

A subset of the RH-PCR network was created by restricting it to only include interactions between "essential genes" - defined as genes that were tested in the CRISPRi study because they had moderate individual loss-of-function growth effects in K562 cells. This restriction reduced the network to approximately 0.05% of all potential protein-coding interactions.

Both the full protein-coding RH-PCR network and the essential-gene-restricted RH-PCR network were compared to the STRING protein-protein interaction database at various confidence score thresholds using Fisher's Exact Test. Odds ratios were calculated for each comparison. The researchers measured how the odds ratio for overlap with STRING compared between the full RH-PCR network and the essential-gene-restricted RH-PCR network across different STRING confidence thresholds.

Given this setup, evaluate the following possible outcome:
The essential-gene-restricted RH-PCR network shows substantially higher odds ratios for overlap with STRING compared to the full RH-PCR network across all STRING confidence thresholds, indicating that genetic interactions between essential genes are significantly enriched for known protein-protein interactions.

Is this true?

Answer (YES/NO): NO